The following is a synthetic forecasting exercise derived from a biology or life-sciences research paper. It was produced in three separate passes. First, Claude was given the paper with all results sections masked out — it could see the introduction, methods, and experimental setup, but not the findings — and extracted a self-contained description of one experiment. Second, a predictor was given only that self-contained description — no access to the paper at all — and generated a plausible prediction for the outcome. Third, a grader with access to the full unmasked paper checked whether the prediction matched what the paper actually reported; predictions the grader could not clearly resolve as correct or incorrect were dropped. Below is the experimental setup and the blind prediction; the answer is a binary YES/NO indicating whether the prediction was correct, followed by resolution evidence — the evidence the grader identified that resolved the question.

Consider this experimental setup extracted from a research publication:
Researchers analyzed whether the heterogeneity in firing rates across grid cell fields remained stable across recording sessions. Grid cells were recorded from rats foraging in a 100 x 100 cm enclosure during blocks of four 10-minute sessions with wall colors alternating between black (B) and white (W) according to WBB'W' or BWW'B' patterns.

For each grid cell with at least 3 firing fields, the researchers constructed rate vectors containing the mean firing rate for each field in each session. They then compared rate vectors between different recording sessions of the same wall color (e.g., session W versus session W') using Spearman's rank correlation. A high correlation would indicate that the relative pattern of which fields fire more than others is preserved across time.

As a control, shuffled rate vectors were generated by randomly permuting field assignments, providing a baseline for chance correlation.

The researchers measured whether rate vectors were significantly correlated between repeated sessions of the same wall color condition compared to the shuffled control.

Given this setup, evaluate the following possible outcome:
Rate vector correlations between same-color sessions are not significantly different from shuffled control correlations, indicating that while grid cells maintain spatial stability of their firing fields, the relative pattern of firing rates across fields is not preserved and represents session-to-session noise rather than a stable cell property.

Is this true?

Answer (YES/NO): NO